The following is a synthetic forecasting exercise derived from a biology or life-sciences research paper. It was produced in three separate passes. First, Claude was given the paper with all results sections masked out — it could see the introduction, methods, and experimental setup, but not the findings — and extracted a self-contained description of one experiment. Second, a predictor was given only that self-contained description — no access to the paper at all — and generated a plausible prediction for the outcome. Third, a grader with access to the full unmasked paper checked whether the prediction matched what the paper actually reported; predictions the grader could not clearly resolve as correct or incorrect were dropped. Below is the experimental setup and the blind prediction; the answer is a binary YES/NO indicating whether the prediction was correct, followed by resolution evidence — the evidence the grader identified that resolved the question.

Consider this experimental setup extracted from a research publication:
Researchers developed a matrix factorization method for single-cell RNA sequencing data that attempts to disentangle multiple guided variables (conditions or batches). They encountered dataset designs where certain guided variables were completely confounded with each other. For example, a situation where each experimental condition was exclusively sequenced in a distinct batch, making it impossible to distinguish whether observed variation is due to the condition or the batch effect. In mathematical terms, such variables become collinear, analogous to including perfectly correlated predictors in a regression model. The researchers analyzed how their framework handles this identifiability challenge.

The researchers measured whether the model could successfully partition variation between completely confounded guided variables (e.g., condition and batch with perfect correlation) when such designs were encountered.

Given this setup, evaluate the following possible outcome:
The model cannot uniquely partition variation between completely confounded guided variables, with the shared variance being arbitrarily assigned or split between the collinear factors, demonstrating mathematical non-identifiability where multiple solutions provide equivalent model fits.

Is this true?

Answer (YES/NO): YES